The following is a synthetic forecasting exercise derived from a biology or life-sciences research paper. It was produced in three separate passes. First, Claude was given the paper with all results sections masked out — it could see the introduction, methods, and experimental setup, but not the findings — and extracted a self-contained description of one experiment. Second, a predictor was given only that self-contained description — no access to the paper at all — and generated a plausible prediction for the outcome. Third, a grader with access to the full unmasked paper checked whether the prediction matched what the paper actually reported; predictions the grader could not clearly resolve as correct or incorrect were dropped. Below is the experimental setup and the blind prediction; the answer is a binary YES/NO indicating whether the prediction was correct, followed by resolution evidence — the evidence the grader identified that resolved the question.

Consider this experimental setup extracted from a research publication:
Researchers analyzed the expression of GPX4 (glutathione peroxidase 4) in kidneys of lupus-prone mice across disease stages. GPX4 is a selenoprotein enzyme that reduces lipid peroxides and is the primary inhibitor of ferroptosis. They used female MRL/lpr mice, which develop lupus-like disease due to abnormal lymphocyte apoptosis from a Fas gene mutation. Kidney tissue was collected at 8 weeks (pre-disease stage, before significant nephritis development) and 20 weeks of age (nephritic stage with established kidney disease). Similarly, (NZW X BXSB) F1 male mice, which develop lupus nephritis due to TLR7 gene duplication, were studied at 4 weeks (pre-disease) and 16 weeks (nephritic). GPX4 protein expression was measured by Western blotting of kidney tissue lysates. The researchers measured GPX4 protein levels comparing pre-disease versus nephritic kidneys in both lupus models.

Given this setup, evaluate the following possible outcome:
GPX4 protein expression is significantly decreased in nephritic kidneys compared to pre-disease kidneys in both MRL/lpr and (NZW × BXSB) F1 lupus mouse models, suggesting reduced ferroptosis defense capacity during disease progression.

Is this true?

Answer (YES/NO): YES